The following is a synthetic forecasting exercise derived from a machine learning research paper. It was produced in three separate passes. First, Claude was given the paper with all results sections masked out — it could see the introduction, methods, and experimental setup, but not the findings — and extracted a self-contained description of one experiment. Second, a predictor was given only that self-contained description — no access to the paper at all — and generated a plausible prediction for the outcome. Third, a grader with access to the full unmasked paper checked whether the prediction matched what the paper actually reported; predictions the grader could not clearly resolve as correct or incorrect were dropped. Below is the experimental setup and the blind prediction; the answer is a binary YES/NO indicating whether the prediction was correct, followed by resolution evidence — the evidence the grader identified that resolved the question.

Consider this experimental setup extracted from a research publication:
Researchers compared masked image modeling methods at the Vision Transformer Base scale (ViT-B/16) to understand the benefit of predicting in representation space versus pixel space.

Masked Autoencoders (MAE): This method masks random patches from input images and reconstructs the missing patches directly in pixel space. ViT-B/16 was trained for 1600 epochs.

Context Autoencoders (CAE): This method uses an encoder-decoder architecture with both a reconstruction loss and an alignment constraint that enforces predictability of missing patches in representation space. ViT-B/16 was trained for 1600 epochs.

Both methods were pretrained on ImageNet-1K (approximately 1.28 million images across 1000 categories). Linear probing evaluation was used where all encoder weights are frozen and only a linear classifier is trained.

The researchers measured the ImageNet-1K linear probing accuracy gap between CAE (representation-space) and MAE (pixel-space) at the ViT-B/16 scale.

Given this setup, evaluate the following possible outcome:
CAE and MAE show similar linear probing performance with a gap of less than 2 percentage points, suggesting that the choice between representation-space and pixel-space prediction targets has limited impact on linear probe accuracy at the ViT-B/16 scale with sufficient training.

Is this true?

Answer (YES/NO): NO